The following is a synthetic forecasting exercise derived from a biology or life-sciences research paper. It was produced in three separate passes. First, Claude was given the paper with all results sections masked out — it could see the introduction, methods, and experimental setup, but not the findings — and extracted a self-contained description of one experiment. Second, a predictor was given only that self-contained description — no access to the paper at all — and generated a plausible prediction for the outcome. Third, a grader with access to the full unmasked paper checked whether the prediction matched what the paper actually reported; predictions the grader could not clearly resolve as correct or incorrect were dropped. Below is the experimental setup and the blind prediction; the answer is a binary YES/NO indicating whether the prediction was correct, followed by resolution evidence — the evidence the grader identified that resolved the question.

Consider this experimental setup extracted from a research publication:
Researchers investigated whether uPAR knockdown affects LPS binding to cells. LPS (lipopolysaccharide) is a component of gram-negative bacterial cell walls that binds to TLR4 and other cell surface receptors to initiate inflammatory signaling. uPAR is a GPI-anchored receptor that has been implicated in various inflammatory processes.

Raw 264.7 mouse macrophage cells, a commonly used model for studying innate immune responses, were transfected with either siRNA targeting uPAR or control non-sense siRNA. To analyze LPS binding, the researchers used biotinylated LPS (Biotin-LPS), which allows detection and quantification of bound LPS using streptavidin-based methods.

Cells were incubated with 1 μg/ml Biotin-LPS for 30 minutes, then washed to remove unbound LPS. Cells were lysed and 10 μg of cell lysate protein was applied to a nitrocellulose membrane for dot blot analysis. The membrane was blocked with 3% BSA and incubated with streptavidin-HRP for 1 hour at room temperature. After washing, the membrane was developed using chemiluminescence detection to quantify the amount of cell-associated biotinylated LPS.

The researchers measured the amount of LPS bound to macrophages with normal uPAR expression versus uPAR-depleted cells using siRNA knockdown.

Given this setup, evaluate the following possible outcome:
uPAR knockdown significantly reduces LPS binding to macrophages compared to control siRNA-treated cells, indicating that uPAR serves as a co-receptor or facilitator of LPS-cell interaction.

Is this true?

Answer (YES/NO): NO